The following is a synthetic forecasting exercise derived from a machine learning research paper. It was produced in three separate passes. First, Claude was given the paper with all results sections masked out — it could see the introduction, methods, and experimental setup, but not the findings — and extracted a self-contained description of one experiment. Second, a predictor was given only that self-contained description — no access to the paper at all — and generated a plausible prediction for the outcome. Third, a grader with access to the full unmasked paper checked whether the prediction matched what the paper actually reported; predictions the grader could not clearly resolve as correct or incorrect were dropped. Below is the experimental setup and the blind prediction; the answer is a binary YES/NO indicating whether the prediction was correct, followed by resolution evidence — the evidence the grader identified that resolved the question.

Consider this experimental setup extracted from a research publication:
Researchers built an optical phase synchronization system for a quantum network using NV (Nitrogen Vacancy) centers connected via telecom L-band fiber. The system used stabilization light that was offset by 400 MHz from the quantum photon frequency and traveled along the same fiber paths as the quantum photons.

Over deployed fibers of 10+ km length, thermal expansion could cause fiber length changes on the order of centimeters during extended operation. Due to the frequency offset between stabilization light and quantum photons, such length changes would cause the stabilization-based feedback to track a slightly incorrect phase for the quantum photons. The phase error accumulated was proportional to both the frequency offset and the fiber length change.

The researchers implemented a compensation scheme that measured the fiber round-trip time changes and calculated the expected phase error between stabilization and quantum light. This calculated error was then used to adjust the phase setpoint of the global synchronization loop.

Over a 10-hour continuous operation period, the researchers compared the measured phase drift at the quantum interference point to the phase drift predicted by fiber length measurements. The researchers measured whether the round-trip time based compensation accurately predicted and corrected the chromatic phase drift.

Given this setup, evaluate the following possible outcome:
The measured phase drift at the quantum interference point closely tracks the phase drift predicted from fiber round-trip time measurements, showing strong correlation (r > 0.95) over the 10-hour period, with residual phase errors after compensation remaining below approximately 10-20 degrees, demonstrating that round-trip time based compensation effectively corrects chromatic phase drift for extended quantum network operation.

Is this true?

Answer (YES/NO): YES